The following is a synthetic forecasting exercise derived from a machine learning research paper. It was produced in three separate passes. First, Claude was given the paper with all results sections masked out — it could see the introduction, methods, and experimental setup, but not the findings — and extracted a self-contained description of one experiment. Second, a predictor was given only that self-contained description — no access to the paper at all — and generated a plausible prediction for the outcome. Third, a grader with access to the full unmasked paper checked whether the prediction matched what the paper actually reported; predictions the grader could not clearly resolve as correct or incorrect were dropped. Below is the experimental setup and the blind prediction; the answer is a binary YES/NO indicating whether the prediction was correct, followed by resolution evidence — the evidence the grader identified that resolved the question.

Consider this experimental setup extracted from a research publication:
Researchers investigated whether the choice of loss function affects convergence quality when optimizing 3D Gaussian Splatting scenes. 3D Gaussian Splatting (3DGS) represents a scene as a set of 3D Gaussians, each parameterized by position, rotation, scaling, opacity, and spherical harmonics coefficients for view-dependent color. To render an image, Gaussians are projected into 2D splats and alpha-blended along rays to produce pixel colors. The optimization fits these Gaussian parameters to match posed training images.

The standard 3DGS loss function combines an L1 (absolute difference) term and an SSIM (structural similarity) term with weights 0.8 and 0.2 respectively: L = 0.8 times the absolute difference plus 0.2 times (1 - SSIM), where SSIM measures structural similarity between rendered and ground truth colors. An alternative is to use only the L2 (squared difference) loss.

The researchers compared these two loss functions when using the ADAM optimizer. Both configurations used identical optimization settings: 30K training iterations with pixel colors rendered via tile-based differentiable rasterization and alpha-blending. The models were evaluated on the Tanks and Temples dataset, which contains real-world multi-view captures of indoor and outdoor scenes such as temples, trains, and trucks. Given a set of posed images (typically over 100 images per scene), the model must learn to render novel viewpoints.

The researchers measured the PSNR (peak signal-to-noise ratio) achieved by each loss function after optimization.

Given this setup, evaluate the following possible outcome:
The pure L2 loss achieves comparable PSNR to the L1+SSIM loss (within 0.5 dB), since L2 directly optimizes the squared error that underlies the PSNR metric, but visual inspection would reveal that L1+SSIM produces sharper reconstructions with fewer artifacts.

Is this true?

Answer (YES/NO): NO